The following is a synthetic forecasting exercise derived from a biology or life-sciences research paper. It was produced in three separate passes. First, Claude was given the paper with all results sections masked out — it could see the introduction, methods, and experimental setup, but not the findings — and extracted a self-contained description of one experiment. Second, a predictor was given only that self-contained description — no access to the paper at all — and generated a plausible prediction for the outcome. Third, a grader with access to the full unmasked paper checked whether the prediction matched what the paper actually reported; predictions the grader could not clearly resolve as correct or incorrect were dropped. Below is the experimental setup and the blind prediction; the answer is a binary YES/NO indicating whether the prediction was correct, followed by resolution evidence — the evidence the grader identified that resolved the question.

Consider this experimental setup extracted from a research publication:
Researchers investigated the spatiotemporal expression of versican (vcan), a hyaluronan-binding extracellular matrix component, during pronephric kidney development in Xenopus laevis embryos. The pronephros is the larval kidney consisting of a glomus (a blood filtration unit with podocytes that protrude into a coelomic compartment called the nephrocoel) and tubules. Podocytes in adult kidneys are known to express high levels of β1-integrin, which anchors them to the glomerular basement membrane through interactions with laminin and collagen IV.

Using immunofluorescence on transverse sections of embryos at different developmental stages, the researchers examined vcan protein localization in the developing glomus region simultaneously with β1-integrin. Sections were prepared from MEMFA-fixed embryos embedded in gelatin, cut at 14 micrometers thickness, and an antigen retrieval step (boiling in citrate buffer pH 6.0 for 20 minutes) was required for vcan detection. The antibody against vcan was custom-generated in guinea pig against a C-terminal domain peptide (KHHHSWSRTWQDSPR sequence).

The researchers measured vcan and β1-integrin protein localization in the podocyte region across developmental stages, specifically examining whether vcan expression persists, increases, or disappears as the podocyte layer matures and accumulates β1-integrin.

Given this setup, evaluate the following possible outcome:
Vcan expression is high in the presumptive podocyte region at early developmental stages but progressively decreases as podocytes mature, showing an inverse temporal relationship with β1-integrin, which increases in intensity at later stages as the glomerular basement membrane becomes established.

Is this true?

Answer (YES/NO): YES